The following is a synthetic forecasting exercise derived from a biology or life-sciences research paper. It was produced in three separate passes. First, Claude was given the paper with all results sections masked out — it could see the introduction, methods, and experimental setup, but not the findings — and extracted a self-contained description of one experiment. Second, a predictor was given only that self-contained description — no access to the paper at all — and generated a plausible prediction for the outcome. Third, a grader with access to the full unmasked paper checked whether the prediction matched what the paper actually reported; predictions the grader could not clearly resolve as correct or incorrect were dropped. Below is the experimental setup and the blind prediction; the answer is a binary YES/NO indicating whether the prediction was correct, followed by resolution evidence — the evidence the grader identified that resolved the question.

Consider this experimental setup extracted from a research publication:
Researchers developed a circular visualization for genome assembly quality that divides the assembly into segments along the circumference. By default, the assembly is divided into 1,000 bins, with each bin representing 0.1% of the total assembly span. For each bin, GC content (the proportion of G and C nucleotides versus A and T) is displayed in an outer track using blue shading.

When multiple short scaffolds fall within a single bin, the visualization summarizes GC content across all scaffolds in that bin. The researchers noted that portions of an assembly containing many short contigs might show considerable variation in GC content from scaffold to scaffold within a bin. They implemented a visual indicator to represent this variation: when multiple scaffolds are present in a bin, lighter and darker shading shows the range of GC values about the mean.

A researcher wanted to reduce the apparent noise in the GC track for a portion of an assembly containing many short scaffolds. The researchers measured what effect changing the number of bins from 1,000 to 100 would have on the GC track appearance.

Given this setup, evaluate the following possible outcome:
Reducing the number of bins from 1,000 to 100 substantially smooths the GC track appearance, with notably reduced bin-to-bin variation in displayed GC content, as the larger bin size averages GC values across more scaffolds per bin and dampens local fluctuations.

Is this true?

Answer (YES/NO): YES